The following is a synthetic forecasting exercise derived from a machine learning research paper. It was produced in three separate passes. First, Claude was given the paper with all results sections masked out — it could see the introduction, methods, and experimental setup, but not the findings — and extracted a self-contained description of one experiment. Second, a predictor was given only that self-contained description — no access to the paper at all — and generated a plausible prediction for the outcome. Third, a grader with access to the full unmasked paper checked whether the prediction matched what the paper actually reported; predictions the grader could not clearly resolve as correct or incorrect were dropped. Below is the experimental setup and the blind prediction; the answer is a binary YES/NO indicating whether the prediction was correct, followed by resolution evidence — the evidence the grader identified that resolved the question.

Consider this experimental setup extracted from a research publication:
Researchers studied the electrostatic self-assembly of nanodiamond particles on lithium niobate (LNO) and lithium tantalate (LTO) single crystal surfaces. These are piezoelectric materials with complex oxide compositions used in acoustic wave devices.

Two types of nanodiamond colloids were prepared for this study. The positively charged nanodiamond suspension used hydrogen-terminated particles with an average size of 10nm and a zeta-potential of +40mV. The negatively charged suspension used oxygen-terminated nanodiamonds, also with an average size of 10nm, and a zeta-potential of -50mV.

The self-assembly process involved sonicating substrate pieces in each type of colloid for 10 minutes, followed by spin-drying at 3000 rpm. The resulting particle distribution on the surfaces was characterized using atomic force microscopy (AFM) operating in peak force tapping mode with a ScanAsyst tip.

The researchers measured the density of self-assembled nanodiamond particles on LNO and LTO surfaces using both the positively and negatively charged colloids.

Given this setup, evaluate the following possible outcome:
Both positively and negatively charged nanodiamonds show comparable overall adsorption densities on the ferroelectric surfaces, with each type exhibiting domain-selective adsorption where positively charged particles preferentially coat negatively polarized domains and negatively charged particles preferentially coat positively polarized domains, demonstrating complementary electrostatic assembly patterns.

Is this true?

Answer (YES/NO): NO